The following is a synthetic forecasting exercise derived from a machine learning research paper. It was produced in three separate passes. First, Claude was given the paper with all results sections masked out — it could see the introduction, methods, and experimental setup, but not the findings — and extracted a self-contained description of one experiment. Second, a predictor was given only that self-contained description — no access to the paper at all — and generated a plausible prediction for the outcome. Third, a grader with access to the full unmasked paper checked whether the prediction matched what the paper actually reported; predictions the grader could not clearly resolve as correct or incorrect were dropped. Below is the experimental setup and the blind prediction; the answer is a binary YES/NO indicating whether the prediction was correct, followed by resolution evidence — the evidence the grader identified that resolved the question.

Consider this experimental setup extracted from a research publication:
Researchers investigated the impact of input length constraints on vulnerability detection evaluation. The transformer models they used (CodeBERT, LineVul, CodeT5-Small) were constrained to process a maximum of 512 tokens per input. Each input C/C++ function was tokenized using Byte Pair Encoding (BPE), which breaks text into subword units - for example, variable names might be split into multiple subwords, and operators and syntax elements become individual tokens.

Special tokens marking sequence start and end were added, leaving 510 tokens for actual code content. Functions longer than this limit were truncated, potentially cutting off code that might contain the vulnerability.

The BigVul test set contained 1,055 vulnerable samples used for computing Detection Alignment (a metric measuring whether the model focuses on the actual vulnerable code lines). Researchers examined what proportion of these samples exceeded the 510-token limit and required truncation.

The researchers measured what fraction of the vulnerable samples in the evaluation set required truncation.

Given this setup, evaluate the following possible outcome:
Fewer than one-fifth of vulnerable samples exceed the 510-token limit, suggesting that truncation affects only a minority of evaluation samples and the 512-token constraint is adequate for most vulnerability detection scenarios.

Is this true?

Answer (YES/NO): NO